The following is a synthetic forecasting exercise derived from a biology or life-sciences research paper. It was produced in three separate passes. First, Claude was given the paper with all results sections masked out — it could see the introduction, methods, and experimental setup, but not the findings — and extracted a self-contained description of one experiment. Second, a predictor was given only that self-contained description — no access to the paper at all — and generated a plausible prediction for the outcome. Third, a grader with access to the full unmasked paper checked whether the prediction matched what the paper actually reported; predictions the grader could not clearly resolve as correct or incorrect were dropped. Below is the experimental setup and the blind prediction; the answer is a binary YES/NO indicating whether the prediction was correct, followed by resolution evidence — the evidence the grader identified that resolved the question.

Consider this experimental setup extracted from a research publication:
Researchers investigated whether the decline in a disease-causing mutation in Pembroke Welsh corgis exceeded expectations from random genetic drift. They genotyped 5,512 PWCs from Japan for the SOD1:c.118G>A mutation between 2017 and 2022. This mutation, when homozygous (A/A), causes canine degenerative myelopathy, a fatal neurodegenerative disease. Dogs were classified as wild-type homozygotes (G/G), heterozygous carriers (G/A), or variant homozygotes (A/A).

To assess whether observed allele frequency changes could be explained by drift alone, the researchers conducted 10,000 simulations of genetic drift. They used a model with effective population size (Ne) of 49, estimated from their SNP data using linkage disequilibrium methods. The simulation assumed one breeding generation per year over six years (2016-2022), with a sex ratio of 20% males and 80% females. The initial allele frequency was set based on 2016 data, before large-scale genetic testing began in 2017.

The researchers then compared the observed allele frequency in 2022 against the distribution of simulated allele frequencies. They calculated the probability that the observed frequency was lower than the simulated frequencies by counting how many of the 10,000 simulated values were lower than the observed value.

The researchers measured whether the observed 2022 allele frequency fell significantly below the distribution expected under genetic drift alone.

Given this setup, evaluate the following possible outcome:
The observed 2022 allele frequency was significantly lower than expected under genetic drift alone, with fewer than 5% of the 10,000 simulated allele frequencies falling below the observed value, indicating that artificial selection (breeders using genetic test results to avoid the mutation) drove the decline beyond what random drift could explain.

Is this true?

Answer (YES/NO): YES